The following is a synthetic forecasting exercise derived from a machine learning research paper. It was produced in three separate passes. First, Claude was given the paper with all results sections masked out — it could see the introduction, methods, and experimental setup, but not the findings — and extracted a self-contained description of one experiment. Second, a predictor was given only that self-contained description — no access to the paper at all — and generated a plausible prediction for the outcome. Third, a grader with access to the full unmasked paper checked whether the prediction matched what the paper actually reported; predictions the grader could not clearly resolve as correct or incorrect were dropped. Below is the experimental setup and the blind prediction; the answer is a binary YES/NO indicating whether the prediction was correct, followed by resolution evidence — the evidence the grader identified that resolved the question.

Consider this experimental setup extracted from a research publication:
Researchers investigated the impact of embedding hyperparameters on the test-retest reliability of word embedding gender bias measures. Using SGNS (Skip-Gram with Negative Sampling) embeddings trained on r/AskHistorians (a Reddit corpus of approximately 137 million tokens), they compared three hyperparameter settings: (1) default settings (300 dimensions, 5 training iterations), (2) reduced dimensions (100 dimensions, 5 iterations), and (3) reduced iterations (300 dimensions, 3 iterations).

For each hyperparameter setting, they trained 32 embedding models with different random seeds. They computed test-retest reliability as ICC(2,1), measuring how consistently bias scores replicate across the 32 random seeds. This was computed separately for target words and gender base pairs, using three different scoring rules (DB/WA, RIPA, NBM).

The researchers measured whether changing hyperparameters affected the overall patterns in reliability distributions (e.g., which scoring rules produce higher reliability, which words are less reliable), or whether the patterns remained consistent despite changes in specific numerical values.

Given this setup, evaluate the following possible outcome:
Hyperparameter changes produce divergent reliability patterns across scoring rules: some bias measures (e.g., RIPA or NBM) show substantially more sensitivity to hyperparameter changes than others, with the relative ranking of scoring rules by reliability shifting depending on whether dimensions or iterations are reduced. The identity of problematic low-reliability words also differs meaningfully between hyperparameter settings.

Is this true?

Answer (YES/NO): NO